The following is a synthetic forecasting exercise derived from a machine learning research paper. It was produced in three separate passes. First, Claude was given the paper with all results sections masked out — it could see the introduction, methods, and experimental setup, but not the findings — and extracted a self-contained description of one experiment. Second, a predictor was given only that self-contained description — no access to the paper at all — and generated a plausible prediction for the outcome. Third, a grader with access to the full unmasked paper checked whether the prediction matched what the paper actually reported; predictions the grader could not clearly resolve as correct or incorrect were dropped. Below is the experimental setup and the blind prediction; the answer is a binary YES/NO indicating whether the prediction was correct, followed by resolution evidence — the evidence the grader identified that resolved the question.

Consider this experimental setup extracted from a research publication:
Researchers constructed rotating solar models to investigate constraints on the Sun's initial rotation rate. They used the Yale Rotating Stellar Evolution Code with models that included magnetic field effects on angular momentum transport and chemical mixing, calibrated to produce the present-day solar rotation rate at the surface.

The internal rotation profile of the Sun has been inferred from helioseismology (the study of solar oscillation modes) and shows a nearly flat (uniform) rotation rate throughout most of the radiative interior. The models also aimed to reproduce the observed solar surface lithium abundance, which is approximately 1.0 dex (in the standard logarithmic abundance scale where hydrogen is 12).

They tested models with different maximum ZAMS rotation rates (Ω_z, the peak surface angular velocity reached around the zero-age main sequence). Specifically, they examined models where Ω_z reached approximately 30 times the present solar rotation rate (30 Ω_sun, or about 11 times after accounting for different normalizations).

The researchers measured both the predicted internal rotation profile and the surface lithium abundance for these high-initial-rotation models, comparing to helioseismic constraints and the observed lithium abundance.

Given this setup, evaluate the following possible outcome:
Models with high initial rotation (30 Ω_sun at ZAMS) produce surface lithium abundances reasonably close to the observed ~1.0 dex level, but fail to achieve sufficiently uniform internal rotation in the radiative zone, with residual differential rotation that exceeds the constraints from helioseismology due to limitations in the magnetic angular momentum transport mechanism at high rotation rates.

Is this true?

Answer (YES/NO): NO